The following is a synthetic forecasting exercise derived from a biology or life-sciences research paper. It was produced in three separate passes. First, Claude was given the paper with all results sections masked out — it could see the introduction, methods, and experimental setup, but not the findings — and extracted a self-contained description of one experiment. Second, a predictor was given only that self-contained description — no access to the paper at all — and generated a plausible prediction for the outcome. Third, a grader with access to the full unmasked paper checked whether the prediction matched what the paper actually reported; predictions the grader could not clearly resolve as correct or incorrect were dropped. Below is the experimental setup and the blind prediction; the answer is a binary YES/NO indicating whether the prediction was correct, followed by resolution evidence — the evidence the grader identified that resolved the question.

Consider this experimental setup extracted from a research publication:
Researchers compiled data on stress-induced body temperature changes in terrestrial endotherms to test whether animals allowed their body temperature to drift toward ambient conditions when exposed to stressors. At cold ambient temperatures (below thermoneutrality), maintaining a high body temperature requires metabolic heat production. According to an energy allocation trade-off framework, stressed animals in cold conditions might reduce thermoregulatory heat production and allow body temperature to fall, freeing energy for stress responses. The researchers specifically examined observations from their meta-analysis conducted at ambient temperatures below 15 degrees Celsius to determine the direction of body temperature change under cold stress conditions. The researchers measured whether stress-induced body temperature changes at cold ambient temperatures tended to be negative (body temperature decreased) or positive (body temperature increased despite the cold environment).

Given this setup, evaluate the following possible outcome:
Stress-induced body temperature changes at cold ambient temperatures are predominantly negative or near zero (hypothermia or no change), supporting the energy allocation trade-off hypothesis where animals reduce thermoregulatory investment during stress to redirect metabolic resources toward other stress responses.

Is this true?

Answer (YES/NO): NO